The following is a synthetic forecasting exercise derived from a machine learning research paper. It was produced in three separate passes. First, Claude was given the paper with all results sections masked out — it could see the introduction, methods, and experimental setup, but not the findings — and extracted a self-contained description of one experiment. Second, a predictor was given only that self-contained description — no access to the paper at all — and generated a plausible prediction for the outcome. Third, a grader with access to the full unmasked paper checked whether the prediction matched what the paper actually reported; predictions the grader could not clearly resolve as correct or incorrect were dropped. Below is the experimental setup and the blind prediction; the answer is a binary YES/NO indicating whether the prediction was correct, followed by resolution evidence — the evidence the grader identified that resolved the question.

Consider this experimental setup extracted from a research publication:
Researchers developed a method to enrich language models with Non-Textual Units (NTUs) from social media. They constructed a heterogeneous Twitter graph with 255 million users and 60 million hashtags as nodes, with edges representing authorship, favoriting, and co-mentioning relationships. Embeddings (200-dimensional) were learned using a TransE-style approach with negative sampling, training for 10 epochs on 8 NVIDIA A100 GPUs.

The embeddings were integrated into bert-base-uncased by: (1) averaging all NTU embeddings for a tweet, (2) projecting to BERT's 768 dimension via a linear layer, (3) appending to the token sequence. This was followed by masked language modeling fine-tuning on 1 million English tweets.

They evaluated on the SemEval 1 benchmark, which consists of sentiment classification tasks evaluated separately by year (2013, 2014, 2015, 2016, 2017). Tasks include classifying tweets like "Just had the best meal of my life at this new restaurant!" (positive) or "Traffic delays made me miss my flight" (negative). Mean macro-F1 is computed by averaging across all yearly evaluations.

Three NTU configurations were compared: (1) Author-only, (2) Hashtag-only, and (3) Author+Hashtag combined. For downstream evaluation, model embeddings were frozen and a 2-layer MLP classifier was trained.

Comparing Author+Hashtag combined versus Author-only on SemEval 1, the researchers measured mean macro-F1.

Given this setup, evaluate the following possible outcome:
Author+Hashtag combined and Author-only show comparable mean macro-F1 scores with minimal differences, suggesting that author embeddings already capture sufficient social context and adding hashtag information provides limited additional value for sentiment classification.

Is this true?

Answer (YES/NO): NO